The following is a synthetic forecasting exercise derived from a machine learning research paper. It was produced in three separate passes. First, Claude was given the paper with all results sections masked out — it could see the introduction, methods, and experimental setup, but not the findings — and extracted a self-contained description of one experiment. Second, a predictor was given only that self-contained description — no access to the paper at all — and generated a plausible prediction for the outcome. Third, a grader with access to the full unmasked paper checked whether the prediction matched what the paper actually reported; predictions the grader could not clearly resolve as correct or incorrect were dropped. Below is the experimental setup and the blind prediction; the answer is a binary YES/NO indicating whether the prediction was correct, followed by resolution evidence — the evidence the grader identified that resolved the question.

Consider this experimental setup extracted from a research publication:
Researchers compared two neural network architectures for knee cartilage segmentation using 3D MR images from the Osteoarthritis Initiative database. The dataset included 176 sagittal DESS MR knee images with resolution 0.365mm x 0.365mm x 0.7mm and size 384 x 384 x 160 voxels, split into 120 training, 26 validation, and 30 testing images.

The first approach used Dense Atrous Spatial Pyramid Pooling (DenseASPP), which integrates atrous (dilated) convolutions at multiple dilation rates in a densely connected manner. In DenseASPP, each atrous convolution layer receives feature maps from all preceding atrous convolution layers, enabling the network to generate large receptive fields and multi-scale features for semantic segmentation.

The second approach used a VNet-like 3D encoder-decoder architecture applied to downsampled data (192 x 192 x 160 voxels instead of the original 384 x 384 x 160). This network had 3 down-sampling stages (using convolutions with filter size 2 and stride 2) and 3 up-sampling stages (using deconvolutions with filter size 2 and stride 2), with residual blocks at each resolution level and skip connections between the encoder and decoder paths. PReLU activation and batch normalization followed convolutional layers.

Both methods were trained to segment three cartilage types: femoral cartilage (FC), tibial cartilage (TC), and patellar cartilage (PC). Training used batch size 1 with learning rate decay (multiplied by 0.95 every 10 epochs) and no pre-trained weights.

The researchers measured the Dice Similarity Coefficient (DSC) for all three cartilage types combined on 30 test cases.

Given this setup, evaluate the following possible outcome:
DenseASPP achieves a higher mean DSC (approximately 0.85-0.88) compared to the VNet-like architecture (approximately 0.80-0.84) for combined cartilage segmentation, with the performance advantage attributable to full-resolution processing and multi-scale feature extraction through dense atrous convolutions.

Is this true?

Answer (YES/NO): YES